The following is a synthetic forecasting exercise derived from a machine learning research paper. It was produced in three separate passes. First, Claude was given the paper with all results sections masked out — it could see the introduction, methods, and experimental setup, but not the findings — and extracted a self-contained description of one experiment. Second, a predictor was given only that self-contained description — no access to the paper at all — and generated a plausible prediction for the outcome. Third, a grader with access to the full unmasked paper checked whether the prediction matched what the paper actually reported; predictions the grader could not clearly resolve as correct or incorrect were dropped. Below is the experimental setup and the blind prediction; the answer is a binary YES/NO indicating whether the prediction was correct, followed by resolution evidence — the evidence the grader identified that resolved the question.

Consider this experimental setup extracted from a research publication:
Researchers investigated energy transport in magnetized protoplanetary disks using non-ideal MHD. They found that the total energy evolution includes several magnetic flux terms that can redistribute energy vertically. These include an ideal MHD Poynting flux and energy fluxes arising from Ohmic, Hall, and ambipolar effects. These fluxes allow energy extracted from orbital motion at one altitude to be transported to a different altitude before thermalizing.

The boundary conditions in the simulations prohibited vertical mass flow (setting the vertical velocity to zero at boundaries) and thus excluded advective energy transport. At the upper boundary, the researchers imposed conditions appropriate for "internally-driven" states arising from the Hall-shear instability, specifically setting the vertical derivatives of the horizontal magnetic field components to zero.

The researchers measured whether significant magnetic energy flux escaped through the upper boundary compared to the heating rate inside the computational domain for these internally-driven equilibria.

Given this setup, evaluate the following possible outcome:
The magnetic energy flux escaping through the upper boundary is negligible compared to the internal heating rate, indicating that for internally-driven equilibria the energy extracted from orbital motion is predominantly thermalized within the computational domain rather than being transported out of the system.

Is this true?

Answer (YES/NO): YES